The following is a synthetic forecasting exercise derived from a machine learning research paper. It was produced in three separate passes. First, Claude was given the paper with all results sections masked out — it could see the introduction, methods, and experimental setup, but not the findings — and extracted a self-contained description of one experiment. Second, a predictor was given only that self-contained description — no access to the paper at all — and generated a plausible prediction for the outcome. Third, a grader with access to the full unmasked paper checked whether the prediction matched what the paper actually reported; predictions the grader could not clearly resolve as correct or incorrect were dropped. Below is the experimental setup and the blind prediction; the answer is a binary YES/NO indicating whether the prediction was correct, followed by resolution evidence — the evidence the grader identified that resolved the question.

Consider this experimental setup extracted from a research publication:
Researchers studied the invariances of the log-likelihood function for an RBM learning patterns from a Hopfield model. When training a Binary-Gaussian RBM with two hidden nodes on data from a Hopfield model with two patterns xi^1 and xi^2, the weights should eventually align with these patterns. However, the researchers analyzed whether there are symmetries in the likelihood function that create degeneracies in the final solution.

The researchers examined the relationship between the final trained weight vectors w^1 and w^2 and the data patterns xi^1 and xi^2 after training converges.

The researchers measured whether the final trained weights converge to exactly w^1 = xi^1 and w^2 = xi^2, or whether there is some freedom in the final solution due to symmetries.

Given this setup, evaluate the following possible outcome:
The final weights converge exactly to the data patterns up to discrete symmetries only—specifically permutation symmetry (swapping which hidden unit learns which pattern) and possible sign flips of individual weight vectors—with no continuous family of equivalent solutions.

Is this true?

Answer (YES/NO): NO